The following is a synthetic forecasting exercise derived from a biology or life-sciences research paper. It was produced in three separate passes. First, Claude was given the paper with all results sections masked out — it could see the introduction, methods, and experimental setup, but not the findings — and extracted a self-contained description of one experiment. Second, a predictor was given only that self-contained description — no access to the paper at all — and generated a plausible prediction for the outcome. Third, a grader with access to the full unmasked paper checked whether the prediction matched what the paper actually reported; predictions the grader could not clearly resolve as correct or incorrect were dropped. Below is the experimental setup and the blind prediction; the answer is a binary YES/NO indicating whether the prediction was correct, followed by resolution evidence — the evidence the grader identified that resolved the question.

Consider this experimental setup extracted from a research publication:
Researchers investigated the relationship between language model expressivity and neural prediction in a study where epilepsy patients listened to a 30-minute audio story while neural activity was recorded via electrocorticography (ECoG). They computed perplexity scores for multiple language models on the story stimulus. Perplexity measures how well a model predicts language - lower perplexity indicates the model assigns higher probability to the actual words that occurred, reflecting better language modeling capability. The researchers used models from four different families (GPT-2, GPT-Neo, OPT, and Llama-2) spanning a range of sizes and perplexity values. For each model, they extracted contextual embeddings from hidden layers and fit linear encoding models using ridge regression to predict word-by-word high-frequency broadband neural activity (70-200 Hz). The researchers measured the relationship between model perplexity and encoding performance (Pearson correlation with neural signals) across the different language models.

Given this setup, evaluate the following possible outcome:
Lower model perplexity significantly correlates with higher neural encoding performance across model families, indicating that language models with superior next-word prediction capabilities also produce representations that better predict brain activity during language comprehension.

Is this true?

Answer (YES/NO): YES